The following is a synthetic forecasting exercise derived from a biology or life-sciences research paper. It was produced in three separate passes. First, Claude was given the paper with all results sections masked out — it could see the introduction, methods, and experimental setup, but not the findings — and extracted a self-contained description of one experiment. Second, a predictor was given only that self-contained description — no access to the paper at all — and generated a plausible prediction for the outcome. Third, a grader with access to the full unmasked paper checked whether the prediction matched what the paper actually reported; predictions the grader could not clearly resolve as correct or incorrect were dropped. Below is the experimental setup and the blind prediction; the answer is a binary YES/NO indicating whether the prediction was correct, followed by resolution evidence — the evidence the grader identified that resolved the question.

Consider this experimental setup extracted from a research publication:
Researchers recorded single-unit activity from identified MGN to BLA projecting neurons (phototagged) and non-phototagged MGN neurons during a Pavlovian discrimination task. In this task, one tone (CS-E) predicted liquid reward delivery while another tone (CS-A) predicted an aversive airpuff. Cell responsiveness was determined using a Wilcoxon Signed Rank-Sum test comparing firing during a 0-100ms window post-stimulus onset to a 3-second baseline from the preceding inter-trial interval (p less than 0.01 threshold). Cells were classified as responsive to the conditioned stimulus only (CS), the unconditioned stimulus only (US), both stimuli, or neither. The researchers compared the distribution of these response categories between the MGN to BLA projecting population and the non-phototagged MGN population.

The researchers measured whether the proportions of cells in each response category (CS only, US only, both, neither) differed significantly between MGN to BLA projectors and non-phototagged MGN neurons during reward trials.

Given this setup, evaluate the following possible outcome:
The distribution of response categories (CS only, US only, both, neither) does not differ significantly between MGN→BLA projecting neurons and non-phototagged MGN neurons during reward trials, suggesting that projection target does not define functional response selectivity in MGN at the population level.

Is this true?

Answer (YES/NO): YES